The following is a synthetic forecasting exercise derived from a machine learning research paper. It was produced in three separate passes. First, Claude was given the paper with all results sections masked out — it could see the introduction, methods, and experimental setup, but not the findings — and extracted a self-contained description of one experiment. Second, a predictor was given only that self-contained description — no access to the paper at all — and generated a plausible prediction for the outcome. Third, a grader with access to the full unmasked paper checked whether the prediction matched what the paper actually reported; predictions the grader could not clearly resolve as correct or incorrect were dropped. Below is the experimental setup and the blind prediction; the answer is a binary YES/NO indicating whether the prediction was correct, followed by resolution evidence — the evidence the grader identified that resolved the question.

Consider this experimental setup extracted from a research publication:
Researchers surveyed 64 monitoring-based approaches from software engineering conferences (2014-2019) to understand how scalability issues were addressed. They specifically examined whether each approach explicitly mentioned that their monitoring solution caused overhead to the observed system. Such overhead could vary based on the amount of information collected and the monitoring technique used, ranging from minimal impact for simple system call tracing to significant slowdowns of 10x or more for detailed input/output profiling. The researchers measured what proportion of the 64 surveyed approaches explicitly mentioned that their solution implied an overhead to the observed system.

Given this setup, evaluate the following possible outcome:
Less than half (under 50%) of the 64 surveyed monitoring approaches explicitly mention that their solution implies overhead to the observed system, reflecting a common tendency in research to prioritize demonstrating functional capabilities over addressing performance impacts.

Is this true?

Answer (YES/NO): YES